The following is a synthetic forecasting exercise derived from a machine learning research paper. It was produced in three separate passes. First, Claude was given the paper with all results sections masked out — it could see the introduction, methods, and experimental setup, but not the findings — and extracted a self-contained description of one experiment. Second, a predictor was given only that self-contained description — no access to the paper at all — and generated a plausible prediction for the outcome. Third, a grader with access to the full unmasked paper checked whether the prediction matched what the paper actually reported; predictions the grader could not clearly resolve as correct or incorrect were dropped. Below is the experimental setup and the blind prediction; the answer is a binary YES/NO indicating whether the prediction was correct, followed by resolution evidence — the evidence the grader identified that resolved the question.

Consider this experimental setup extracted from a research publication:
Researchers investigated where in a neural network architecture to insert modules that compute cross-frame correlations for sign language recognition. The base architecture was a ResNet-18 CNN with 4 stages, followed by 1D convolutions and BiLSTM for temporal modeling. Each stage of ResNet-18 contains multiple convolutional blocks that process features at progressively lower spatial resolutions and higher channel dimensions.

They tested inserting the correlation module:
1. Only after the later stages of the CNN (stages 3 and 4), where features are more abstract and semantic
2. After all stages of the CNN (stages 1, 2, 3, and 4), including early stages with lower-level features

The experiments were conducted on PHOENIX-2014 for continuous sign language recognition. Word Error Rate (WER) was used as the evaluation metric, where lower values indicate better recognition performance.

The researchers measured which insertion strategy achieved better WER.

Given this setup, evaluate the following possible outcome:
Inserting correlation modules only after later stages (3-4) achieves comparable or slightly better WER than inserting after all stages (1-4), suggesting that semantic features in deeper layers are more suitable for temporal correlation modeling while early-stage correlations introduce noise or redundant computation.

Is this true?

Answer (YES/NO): NO